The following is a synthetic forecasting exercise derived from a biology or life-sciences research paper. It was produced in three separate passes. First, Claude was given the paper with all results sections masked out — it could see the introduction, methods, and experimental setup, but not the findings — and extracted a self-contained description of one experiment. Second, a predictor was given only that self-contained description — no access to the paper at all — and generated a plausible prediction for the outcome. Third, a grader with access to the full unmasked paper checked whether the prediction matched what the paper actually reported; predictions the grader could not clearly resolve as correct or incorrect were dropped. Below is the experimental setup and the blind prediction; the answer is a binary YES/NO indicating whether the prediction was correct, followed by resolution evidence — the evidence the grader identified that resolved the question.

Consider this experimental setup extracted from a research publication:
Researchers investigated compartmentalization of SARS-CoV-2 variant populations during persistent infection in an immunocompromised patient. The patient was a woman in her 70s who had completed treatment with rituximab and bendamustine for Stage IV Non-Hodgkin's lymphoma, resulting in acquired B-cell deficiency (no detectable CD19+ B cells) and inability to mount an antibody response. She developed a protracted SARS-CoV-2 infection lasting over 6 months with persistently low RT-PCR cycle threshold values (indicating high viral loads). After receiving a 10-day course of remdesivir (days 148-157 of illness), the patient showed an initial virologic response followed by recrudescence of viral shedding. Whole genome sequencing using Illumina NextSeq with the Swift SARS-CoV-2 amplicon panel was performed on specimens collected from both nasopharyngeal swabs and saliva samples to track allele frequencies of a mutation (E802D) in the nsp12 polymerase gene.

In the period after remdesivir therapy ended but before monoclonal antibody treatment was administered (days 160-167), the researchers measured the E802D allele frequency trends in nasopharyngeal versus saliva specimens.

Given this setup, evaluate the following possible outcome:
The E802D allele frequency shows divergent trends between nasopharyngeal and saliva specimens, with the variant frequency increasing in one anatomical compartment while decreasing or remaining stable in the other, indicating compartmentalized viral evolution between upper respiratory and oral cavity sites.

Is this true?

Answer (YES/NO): YES